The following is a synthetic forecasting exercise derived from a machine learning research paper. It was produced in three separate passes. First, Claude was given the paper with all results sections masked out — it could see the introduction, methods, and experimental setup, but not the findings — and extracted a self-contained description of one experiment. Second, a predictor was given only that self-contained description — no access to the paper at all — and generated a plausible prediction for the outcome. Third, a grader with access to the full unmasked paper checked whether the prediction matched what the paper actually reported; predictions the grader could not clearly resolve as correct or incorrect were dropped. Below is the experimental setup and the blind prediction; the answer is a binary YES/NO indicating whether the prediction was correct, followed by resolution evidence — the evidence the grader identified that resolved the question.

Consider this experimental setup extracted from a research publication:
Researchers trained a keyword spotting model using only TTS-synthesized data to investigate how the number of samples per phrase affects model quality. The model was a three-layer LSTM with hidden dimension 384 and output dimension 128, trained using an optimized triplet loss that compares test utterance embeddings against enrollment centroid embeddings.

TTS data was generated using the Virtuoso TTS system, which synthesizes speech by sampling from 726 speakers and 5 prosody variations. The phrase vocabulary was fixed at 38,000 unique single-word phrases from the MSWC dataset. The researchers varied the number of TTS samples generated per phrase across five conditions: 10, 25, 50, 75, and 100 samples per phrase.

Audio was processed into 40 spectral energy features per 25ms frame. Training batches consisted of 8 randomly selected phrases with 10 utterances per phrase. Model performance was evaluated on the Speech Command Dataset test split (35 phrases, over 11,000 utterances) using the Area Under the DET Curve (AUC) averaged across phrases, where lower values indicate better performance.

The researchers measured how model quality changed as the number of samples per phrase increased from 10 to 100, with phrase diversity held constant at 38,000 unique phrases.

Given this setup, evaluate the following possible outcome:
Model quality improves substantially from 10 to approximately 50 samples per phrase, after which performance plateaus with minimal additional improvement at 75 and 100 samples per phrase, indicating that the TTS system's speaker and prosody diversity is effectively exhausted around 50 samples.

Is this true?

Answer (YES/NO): NO